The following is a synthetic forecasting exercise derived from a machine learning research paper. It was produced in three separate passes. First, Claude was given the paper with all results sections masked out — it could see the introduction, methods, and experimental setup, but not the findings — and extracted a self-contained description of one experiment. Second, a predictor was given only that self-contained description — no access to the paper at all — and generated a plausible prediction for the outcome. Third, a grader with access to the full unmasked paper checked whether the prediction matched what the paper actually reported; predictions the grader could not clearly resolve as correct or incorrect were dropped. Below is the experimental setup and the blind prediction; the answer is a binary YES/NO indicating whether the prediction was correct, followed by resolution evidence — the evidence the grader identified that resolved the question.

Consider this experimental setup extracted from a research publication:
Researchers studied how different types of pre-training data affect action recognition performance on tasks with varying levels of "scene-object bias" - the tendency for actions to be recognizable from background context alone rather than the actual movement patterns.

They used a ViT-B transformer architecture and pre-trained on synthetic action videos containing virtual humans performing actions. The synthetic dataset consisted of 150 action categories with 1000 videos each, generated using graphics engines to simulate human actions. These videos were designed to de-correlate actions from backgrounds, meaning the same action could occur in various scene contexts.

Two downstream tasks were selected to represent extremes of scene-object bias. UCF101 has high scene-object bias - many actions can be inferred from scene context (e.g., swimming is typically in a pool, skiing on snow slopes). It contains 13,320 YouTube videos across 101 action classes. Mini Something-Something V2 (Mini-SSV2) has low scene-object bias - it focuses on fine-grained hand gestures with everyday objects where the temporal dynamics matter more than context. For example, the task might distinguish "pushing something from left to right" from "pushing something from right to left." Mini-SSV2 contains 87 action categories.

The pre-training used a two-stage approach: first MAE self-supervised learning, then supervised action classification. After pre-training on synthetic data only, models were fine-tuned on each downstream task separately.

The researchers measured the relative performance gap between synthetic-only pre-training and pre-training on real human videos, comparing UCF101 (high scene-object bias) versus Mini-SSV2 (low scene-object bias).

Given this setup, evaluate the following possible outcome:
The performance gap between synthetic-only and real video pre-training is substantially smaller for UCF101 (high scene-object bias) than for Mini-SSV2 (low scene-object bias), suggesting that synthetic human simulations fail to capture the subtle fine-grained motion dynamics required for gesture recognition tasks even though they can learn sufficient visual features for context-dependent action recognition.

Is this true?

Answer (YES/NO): NO